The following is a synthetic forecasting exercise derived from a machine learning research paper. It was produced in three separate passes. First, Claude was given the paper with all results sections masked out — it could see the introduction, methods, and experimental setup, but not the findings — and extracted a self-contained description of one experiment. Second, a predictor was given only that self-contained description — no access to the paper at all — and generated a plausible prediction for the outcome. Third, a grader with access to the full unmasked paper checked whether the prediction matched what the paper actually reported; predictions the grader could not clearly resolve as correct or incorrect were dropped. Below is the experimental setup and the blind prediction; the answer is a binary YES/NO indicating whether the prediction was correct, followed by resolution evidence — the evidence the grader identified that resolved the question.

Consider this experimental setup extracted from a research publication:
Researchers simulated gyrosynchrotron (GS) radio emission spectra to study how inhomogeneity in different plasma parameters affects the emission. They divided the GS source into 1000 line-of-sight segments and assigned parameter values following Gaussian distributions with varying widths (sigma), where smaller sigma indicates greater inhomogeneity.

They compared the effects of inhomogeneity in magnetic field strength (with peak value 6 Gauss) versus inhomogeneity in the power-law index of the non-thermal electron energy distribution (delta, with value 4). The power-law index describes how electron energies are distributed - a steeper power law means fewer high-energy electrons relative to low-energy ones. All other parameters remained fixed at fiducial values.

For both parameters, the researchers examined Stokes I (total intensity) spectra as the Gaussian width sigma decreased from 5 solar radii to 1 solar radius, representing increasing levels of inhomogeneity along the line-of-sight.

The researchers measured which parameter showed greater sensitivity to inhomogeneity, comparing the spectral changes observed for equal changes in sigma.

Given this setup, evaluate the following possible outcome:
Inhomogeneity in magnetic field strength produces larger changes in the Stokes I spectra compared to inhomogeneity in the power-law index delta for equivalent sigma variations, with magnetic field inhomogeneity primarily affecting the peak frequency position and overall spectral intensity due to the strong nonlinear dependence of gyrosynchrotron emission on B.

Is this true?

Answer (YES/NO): NO